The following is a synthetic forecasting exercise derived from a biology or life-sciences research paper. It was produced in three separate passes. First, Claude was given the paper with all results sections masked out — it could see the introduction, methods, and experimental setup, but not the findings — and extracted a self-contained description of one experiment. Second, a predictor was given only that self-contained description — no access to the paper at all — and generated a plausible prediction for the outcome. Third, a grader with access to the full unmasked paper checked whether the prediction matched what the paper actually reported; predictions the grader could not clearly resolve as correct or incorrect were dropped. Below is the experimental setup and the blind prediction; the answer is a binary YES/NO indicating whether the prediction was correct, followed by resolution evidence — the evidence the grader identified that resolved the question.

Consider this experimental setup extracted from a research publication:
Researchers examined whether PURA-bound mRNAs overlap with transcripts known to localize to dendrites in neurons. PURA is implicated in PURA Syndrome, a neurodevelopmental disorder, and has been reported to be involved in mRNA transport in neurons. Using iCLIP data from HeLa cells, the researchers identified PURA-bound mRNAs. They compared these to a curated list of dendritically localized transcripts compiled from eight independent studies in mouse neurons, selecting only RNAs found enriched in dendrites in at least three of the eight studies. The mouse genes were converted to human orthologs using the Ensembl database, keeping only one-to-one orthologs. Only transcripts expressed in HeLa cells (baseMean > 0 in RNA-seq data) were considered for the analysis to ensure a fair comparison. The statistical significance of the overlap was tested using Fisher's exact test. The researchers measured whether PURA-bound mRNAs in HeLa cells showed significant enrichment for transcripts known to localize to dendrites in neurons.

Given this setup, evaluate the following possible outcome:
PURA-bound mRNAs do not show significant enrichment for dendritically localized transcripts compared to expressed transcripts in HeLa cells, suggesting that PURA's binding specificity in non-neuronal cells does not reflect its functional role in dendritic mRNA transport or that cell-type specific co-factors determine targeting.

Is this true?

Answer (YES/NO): NO